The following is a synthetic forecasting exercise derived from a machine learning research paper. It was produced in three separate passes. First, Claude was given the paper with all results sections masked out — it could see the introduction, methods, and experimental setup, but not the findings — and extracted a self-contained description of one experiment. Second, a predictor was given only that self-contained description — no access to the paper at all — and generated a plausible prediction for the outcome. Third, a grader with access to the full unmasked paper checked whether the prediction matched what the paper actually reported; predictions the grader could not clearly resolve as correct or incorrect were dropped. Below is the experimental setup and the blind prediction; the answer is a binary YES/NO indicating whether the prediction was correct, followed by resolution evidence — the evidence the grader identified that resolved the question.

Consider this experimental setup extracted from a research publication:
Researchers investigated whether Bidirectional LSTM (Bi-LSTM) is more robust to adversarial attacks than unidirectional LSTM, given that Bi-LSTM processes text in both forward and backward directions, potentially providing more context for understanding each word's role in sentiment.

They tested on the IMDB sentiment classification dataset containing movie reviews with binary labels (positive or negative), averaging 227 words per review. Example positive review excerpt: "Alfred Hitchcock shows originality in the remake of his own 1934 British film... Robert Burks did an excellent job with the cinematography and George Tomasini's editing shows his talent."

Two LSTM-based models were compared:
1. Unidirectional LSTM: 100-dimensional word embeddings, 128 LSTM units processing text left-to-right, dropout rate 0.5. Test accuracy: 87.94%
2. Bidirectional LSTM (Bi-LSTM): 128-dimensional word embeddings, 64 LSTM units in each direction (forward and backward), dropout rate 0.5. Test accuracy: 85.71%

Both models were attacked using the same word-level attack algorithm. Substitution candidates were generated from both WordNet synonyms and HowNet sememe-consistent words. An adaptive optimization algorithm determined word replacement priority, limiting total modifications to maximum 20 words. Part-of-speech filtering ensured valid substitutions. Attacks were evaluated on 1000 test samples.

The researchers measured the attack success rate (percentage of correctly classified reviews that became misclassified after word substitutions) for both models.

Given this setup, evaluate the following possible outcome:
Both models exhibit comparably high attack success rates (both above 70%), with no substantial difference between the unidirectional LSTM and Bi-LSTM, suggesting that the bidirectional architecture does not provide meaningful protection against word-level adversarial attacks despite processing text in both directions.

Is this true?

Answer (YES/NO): YES